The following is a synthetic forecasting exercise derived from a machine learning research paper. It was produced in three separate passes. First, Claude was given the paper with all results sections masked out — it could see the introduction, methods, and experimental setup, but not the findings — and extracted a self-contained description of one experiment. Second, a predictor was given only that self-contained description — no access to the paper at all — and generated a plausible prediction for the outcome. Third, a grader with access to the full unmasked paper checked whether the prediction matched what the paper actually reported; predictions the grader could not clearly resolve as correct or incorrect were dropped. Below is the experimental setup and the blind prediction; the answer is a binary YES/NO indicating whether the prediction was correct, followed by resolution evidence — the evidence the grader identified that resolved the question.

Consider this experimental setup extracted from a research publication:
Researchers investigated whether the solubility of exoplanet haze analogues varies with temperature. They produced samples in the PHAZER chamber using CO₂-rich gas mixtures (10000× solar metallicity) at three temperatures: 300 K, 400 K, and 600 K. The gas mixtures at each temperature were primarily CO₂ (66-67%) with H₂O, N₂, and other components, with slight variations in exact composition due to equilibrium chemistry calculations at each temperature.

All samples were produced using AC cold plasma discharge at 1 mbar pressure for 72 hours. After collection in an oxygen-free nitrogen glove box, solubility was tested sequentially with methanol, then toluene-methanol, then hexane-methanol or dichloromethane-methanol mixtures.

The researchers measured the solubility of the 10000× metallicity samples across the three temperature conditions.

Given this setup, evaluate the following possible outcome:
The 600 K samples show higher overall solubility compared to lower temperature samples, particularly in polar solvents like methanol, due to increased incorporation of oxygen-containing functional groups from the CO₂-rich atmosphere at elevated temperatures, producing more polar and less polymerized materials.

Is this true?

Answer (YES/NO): NO